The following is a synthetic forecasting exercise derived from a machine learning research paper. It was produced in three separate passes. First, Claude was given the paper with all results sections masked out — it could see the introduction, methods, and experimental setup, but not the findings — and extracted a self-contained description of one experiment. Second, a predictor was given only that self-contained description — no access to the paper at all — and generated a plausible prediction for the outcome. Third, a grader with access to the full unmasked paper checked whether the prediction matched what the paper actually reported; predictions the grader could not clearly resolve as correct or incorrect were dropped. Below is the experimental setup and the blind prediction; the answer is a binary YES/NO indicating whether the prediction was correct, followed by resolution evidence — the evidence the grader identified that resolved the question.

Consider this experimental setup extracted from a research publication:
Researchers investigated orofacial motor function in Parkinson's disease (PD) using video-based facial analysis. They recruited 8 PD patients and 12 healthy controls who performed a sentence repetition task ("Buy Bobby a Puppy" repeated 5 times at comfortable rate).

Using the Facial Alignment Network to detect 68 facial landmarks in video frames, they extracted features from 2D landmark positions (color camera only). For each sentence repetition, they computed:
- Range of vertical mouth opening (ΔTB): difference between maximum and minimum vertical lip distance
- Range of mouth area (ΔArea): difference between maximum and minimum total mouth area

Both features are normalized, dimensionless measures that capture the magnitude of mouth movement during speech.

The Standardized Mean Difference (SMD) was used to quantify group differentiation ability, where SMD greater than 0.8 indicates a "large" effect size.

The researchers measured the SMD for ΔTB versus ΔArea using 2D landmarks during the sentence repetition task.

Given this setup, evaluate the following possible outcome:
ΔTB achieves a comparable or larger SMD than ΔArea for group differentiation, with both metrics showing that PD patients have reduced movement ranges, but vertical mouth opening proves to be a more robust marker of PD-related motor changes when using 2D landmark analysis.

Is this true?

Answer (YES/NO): YES